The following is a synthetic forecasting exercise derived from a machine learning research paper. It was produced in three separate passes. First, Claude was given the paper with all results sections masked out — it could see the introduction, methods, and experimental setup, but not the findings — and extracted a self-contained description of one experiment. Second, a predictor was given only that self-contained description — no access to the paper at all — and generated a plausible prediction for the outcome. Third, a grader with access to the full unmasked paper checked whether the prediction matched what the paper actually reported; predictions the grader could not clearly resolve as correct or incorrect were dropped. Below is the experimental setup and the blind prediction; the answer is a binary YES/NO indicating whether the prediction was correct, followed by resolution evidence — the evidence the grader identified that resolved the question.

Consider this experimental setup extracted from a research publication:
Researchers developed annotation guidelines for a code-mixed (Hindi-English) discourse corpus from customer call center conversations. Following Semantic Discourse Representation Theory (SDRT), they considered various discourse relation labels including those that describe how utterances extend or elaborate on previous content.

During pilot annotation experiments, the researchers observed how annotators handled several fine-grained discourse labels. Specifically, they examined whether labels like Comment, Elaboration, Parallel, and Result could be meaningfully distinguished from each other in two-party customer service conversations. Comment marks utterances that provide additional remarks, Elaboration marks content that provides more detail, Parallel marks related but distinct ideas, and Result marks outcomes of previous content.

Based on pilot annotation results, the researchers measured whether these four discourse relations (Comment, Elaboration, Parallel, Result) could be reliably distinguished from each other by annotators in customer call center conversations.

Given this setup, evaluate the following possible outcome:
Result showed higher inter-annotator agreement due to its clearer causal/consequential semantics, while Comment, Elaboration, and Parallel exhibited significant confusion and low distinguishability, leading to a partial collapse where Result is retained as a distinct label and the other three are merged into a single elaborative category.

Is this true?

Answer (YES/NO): NO